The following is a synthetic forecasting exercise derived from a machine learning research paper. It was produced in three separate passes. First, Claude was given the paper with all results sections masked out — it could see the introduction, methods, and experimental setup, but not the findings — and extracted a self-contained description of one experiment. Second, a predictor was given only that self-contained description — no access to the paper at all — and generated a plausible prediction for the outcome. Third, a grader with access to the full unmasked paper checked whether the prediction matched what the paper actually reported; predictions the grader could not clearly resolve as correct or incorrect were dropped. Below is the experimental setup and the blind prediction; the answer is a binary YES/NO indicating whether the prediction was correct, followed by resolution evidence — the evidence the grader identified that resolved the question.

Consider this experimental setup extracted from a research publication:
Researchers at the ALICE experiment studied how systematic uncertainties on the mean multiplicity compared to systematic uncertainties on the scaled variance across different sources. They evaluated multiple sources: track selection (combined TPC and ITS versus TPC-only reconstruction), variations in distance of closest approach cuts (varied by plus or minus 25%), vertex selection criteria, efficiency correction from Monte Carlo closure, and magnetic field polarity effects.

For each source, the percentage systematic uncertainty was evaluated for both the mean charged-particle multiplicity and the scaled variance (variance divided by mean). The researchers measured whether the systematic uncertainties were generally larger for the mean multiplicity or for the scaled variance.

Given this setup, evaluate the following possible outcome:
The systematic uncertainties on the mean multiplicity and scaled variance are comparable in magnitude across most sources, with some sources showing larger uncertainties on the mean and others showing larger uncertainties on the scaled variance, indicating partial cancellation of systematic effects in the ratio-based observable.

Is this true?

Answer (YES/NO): NO